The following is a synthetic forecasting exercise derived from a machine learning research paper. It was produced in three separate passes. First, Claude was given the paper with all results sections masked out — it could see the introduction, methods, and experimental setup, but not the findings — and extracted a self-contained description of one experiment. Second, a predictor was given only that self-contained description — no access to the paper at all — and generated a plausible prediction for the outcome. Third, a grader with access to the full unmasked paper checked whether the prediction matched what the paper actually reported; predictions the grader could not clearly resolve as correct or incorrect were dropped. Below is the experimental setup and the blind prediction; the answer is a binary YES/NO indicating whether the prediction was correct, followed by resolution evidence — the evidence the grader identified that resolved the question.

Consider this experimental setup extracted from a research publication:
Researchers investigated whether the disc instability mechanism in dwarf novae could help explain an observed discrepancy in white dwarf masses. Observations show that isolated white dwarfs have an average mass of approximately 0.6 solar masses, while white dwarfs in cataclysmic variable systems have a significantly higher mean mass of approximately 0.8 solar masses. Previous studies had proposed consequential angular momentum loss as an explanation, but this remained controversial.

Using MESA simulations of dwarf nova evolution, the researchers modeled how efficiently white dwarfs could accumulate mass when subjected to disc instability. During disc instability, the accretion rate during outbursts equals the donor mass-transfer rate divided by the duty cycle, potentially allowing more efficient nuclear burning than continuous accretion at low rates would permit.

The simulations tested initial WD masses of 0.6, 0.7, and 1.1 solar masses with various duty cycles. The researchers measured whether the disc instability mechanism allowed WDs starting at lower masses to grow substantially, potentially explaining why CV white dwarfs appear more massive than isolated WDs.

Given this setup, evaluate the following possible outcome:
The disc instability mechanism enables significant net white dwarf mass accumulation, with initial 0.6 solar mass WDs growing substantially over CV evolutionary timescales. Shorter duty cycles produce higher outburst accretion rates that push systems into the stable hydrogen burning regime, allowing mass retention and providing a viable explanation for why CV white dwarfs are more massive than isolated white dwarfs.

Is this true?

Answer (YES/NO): NO